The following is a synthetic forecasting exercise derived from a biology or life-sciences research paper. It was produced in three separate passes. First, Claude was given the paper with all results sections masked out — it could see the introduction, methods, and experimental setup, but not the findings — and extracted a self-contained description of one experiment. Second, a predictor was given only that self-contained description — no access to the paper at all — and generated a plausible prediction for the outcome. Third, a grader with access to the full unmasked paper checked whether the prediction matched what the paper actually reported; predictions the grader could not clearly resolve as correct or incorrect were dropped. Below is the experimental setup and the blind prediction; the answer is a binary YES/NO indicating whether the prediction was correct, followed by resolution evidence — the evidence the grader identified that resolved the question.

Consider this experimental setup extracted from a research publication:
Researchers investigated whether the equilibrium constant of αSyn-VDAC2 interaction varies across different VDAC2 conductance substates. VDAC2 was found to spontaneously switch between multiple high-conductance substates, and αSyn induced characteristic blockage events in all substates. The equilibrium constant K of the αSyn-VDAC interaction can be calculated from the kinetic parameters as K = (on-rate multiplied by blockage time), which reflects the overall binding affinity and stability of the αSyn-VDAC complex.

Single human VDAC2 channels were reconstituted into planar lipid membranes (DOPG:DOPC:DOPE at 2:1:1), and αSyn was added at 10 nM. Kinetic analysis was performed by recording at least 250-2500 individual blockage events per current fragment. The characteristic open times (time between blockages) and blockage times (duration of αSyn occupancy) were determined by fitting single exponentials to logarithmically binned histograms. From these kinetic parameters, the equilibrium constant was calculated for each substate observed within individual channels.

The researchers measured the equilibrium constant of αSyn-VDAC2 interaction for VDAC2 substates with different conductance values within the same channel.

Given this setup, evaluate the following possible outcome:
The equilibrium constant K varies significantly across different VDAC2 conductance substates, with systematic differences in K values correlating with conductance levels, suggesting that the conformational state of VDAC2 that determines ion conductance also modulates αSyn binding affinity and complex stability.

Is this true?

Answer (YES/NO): NO